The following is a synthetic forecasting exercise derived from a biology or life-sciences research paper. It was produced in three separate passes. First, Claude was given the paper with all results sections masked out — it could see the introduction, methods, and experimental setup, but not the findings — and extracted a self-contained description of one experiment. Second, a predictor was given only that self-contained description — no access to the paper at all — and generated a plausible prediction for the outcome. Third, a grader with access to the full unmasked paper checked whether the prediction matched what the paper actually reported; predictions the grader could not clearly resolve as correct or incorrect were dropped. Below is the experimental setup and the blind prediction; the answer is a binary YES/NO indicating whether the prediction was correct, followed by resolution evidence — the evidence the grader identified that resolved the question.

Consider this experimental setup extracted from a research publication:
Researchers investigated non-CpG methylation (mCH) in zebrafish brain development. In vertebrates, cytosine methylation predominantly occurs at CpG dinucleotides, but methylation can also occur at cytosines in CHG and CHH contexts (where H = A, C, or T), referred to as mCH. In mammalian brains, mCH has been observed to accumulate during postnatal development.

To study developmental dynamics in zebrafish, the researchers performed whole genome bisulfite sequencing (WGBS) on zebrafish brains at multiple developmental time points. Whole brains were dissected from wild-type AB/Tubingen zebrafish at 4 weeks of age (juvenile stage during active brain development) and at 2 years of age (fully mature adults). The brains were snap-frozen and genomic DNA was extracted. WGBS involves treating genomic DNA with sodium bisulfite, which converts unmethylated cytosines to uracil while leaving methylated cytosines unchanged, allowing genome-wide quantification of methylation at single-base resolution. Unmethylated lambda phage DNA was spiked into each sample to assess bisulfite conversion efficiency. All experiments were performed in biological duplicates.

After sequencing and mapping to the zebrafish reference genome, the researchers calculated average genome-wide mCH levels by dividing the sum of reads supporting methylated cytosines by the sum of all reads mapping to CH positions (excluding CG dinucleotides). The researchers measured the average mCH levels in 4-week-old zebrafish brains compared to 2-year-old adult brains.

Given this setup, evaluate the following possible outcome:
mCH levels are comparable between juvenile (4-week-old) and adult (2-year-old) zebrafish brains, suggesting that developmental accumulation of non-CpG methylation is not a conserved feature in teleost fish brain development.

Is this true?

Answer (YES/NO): NO